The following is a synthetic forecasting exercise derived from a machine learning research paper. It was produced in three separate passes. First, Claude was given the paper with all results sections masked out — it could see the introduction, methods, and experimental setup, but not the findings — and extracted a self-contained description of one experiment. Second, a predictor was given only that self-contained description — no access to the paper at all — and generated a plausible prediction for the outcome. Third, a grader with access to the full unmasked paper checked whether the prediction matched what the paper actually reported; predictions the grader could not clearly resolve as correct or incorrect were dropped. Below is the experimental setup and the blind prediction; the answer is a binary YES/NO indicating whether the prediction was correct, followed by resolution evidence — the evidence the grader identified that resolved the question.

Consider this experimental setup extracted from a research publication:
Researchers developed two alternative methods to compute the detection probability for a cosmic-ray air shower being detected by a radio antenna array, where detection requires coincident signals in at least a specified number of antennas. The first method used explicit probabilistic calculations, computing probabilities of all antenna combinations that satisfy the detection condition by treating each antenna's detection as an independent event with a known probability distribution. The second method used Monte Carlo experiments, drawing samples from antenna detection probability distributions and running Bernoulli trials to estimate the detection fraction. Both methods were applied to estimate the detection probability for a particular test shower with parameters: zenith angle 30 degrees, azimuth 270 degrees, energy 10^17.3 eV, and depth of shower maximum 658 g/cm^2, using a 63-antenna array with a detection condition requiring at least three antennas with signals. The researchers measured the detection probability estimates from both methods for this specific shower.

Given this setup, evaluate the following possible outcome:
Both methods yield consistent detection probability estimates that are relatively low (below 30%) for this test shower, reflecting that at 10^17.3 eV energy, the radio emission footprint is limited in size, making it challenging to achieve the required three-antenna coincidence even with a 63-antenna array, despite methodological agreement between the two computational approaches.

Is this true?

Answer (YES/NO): NO